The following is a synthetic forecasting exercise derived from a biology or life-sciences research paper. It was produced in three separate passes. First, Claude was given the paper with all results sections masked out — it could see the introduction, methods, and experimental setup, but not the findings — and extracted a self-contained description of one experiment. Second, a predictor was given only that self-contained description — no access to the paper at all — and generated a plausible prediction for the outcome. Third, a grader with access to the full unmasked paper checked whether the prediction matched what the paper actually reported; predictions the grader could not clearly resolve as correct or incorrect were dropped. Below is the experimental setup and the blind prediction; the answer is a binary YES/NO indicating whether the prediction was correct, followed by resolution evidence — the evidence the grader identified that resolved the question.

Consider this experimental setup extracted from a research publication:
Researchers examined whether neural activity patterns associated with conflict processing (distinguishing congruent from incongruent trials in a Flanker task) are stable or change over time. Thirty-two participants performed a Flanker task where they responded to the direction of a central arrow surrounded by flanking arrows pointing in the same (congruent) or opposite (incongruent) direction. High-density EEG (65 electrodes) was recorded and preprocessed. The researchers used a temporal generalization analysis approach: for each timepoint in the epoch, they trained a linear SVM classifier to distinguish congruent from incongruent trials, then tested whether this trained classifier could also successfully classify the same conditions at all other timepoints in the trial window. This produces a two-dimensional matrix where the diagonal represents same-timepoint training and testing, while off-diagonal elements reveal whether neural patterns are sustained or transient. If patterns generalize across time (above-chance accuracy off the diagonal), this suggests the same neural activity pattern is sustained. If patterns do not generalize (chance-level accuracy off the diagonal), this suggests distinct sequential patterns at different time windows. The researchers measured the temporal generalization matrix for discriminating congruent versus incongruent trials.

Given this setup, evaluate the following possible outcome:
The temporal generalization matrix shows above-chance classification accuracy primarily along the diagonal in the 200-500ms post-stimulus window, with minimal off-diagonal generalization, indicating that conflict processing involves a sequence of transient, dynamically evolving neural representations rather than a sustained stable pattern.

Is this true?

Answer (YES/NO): NO